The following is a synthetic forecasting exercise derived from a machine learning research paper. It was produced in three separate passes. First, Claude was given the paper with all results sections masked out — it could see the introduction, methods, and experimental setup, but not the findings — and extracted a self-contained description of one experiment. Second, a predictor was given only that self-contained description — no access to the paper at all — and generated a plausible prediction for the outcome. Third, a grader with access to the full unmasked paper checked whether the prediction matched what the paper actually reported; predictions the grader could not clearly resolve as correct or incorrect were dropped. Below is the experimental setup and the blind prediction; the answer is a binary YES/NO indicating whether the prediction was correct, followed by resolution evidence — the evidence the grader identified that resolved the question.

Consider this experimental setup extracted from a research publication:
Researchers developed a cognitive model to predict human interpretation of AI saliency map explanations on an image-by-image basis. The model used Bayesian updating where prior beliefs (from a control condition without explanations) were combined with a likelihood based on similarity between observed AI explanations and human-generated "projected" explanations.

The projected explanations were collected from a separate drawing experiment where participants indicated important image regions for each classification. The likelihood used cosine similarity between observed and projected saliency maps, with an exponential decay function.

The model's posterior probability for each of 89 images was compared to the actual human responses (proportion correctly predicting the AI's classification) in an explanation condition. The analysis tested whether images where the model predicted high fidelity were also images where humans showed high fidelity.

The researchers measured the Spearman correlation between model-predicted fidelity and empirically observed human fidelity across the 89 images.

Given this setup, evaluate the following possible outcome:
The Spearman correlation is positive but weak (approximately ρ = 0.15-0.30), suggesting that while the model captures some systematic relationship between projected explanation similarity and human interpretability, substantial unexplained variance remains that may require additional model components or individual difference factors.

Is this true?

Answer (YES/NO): NO